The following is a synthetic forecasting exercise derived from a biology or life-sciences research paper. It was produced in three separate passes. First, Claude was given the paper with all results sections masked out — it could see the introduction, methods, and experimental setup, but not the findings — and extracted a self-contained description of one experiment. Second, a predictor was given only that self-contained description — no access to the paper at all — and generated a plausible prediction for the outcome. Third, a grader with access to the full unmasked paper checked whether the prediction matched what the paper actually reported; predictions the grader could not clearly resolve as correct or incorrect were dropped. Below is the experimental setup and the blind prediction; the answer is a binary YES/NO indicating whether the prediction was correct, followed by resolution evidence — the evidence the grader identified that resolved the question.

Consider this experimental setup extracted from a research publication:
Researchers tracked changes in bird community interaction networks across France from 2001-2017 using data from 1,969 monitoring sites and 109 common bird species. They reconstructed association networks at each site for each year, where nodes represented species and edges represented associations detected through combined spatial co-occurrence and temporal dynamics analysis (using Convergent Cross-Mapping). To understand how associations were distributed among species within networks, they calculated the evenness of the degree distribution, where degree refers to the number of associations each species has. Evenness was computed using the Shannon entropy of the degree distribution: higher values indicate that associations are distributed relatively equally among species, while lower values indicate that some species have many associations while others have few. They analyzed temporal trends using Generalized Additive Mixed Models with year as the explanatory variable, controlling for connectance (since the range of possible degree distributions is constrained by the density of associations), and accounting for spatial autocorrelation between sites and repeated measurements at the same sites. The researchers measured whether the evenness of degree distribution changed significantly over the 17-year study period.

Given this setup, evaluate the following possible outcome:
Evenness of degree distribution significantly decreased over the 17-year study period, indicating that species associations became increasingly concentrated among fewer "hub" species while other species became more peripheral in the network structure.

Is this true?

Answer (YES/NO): YES